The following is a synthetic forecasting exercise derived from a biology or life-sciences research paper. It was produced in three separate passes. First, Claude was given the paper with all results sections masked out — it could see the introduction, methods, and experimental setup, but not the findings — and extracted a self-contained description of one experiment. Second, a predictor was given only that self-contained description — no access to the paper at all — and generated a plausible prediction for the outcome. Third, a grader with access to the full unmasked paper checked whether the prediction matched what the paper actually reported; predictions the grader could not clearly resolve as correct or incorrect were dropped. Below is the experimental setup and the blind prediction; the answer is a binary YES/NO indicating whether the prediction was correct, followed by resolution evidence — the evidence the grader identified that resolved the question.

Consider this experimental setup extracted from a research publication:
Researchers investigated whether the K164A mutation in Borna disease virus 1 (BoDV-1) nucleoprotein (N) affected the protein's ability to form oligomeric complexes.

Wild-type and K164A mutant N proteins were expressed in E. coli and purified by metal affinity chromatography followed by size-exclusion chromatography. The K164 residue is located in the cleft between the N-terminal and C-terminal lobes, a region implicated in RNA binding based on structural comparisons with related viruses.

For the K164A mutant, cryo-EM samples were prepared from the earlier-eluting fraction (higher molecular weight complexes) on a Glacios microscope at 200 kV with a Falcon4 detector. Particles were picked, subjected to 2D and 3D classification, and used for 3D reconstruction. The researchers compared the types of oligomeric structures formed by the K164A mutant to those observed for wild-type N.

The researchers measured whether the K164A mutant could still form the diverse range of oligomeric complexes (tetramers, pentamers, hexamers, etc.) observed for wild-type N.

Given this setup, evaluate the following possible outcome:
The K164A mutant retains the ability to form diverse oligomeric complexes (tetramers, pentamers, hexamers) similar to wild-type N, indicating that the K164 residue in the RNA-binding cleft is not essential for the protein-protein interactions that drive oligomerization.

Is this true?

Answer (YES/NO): YES